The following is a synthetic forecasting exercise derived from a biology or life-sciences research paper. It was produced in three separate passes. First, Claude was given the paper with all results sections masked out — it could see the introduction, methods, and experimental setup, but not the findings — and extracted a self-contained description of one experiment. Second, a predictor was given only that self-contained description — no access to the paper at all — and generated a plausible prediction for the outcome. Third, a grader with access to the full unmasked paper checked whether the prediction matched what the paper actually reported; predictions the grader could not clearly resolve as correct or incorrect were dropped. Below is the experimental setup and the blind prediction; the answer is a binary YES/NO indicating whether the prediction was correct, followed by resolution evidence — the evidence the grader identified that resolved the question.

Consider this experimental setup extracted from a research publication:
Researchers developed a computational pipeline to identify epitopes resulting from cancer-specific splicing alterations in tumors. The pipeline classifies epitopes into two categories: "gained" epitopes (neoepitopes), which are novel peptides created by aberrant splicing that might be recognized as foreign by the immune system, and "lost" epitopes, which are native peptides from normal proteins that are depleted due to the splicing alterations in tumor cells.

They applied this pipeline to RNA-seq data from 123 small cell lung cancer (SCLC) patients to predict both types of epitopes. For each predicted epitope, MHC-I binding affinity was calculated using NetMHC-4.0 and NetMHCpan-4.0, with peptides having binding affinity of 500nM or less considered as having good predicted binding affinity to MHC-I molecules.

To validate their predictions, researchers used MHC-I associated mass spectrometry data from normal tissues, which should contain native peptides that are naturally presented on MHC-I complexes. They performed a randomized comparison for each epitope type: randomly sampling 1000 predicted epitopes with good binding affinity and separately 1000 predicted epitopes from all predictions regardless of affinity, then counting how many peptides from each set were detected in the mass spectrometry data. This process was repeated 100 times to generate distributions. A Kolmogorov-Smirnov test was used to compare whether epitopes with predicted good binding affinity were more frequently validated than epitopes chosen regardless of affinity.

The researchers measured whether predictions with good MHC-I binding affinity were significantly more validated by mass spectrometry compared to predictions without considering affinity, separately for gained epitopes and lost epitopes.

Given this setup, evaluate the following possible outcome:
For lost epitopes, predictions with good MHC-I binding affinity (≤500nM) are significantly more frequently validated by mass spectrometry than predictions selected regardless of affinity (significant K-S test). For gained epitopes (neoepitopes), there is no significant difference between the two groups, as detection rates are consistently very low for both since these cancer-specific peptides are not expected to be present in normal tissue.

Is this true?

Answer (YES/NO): YES